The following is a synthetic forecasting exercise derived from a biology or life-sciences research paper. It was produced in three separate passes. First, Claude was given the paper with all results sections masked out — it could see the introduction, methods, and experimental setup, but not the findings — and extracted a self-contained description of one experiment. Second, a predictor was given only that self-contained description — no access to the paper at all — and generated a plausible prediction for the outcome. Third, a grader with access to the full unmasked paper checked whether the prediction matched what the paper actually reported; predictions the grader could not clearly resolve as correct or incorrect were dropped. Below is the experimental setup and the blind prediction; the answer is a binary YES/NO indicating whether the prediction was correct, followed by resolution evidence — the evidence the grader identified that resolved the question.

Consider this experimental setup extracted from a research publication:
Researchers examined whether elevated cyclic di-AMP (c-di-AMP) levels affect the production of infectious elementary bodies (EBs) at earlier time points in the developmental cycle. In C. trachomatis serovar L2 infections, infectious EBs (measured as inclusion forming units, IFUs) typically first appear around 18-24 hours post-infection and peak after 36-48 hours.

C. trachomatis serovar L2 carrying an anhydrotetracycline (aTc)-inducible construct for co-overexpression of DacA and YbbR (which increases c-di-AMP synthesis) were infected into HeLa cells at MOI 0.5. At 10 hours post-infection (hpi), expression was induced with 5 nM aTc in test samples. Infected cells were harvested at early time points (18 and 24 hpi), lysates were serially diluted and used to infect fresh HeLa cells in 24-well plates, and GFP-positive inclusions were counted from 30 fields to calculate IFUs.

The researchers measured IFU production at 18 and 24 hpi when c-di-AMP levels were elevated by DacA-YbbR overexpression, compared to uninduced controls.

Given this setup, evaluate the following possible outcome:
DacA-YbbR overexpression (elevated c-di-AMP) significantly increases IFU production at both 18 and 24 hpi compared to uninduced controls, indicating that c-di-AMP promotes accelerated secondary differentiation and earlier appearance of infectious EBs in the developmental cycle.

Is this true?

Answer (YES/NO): NO